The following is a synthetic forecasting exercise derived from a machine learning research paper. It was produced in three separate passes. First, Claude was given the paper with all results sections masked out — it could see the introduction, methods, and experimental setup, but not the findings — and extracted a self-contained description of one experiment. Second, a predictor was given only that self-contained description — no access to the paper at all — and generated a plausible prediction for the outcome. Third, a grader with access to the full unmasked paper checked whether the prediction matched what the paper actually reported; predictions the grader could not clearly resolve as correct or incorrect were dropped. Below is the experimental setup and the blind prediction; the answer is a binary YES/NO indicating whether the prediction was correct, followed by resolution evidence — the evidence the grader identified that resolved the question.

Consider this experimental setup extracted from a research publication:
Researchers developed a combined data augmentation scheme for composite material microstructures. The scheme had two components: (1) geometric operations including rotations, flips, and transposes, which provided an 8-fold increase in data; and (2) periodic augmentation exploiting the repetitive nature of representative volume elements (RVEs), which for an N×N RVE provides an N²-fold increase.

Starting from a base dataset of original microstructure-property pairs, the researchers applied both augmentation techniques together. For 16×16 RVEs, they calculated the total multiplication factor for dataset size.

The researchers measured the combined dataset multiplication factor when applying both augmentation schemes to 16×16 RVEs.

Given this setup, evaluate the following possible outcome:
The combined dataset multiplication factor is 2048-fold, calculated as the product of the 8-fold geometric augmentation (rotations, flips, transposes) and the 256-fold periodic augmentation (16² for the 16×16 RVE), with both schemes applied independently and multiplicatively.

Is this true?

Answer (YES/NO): YES